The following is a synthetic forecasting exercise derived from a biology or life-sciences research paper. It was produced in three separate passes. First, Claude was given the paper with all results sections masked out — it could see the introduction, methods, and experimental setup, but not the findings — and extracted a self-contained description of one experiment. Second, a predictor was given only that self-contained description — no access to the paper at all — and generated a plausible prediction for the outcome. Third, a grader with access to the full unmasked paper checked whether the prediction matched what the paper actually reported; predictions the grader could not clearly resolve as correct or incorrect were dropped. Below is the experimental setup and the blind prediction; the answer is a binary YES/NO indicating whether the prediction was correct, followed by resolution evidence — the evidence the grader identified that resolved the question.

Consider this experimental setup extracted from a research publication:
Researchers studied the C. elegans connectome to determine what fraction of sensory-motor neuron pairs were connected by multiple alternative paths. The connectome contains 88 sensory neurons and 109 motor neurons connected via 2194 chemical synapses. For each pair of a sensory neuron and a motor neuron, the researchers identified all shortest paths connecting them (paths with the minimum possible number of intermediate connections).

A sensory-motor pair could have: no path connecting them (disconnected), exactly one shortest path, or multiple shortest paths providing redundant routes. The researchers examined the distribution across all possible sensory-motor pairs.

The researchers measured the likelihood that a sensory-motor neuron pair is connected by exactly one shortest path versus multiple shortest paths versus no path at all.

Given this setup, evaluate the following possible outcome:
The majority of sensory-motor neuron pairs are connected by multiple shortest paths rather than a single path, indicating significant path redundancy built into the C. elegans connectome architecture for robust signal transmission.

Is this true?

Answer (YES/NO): YES